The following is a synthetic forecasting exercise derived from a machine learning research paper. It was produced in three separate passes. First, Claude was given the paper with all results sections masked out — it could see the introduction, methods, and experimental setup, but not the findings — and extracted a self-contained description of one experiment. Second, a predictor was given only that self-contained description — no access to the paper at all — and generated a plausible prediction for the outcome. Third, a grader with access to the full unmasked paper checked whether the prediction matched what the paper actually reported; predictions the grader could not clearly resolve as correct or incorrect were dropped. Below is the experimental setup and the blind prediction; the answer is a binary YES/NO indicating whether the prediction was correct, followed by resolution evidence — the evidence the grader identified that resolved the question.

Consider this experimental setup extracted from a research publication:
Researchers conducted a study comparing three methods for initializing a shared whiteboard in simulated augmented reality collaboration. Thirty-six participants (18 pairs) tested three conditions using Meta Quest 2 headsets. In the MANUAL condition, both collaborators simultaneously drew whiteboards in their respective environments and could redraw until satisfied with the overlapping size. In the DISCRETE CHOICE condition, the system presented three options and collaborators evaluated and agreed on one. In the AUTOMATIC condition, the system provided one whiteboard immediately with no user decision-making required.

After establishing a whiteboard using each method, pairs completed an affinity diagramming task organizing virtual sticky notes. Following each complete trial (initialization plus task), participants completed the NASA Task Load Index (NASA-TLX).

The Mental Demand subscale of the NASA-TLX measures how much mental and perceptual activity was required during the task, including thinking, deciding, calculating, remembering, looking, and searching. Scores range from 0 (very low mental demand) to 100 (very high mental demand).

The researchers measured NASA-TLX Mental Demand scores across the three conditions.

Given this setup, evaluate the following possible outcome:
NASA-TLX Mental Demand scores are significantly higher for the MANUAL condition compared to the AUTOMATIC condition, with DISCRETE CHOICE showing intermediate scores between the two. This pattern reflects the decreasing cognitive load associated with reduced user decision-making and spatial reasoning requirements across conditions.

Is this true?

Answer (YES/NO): NO